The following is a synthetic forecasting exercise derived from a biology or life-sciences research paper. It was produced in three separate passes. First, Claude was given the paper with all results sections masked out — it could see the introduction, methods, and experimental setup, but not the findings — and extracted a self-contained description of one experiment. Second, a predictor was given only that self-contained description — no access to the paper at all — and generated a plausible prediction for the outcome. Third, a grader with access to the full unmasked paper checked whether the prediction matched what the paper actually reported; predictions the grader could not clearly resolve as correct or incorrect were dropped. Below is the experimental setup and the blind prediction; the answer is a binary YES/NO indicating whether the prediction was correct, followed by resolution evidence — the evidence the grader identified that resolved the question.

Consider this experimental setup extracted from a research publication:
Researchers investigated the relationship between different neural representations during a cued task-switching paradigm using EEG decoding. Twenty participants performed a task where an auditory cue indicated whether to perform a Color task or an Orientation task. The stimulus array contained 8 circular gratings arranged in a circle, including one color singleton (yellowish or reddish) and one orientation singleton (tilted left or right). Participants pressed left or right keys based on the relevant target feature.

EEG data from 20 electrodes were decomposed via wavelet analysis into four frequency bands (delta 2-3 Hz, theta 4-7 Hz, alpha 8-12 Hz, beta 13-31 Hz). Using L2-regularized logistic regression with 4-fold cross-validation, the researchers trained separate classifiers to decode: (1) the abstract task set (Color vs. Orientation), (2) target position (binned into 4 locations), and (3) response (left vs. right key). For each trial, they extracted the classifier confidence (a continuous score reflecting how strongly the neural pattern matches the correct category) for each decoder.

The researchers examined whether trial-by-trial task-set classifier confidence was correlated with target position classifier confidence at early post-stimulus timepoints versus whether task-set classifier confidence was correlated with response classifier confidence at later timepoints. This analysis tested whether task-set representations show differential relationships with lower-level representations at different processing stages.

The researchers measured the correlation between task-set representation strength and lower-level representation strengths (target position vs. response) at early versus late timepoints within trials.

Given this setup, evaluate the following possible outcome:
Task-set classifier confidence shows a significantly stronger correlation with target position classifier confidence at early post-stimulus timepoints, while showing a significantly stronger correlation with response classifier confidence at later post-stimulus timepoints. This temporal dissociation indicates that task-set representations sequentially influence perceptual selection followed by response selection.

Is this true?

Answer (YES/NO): YES